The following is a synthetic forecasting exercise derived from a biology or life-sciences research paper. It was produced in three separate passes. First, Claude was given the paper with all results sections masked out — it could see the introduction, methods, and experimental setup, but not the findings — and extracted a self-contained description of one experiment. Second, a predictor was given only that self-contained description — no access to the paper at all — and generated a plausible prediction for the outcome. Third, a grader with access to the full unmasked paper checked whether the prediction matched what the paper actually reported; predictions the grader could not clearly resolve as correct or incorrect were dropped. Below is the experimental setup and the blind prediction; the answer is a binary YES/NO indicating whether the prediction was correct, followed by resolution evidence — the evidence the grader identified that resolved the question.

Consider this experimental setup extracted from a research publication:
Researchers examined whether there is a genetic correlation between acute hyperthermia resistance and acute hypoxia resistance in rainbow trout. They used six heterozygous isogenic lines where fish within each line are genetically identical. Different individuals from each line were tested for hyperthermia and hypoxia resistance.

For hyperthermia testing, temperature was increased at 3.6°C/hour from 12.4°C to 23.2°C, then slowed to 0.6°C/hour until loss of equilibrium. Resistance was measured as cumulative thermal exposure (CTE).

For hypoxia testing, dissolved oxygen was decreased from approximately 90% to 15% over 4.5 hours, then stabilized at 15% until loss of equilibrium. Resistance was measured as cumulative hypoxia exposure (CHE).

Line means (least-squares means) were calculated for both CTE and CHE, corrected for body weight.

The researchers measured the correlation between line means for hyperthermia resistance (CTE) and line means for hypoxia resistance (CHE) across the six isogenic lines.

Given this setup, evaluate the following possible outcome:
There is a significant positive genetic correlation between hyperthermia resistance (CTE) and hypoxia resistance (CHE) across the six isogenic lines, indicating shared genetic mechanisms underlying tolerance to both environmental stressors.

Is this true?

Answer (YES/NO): NO